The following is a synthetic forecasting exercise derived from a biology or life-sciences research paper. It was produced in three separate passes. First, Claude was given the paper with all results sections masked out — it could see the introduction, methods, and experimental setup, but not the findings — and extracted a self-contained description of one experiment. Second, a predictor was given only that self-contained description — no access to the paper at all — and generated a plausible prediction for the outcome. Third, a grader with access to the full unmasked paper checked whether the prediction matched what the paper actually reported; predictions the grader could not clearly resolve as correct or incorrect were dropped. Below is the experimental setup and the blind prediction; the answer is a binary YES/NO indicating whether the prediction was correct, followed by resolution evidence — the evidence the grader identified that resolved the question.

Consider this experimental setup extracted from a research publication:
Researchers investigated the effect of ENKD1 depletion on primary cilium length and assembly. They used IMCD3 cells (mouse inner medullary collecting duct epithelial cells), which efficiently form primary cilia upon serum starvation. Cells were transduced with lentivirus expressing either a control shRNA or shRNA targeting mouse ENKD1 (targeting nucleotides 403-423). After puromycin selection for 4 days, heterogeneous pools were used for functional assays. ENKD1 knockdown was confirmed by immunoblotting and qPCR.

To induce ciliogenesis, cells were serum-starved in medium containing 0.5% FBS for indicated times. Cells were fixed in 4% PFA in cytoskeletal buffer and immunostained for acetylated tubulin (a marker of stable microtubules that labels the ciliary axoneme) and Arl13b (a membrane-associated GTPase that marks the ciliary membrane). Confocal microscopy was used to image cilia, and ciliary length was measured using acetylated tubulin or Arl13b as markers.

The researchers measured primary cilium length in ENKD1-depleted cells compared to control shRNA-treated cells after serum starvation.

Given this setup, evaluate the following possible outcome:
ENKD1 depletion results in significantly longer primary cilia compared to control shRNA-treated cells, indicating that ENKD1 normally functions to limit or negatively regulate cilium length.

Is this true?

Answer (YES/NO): NO